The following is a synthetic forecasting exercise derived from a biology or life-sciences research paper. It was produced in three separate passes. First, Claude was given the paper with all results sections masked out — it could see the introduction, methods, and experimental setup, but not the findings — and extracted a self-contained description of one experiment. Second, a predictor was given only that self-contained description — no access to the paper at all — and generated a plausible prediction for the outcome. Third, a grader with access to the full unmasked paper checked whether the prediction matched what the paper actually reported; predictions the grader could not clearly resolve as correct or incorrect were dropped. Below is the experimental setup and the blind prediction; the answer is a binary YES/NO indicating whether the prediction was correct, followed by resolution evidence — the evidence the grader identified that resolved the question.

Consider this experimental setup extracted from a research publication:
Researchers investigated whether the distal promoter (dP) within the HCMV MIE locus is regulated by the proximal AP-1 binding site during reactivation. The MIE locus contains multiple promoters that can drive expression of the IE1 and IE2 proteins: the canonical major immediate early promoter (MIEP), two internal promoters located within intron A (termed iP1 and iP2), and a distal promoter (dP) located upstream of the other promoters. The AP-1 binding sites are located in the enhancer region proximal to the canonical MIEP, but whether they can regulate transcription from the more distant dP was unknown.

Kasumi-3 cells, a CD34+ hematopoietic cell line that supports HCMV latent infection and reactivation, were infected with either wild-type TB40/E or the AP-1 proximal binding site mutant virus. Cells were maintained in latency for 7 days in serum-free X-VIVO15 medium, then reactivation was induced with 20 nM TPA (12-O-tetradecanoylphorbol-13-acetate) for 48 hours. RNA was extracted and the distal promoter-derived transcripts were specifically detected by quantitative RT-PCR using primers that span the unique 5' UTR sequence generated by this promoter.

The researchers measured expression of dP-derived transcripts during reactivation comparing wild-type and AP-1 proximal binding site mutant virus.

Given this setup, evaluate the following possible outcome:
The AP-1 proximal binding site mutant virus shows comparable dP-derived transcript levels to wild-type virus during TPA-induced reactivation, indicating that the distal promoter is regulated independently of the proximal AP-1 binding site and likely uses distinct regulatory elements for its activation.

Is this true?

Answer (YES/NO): NO